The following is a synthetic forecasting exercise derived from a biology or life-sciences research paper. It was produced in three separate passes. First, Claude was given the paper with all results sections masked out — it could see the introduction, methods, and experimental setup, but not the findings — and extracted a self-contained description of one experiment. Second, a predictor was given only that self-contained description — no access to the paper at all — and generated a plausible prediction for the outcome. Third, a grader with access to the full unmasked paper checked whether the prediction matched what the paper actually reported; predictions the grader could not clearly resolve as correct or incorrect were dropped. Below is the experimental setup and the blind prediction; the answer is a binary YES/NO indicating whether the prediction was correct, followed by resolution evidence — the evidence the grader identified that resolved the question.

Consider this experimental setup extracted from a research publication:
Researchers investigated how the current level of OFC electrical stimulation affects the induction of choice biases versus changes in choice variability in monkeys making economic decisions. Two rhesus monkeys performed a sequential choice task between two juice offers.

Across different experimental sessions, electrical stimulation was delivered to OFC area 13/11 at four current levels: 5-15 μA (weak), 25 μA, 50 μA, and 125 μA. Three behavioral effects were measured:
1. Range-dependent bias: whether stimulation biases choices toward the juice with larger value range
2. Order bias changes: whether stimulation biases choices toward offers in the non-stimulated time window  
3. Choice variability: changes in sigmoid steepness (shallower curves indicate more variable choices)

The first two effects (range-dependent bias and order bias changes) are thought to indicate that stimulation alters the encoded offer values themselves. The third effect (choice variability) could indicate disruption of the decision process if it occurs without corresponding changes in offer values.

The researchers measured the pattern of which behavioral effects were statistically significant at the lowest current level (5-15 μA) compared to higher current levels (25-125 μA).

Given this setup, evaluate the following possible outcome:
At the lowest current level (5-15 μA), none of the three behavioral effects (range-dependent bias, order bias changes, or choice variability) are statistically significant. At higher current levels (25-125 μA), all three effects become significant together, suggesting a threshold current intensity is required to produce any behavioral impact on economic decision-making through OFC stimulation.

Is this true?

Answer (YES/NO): NO